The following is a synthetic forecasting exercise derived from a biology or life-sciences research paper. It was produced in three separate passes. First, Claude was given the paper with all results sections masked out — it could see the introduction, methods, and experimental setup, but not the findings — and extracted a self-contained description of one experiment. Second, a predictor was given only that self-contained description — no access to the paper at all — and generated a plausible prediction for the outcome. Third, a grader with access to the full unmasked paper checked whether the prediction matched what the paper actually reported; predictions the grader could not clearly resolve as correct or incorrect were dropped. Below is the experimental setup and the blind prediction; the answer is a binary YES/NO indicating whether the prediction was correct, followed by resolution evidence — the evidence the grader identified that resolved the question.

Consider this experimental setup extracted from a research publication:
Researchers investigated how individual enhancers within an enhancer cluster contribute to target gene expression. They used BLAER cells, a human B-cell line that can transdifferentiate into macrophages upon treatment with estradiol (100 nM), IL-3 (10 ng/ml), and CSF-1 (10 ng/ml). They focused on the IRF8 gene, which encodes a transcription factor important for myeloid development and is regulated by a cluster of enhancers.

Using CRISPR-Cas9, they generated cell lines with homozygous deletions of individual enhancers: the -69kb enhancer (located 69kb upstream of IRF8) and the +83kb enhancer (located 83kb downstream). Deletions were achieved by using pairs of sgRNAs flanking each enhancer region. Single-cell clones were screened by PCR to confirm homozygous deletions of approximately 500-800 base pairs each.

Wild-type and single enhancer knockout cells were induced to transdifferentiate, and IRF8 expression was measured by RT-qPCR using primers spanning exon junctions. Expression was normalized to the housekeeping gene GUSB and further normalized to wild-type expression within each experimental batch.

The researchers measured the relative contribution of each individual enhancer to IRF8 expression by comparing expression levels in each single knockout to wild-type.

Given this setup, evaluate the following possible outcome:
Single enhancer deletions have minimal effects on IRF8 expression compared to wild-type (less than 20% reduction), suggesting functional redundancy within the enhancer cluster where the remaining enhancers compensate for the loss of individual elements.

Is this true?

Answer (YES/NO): NO